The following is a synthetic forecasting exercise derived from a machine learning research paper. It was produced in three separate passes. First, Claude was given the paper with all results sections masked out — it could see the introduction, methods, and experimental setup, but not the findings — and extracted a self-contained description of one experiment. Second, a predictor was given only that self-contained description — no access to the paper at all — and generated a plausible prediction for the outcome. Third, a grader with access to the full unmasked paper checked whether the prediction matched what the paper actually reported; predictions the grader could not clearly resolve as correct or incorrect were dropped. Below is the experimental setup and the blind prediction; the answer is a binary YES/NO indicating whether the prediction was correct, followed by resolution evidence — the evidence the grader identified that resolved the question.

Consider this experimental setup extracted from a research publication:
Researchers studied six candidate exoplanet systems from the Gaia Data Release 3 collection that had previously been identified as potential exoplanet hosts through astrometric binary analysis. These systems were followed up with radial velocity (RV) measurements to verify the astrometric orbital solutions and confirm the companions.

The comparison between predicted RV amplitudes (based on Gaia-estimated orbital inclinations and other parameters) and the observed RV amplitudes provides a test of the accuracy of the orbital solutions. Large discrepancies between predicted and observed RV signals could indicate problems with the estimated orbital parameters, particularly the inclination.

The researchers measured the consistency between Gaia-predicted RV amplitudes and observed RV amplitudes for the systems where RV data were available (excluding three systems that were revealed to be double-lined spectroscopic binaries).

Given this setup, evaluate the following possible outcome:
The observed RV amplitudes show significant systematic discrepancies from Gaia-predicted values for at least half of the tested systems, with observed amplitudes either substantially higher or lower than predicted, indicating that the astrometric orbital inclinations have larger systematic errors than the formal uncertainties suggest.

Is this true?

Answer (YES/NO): YES